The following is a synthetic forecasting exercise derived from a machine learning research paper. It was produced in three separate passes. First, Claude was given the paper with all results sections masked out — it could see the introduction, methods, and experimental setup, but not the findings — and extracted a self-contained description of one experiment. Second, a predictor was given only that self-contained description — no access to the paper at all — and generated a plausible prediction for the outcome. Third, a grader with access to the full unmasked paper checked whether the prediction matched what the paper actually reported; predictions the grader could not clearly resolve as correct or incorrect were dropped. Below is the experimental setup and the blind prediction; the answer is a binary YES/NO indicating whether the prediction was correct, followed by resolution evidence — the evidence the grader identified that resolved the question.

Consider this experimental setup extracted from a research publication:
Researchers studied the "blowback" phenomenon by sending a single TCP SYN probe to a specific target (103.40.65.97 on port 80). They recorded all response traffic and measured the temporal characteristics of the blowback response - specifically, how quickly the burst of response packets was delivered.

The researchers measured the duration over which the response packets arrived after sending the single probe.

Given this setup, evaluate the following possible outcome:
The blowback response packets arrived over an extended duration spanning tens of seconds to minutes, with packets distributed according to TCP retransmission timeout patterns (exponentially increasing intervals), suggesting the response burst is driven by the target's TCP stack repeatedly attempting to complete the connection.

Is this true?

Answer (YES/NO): NO